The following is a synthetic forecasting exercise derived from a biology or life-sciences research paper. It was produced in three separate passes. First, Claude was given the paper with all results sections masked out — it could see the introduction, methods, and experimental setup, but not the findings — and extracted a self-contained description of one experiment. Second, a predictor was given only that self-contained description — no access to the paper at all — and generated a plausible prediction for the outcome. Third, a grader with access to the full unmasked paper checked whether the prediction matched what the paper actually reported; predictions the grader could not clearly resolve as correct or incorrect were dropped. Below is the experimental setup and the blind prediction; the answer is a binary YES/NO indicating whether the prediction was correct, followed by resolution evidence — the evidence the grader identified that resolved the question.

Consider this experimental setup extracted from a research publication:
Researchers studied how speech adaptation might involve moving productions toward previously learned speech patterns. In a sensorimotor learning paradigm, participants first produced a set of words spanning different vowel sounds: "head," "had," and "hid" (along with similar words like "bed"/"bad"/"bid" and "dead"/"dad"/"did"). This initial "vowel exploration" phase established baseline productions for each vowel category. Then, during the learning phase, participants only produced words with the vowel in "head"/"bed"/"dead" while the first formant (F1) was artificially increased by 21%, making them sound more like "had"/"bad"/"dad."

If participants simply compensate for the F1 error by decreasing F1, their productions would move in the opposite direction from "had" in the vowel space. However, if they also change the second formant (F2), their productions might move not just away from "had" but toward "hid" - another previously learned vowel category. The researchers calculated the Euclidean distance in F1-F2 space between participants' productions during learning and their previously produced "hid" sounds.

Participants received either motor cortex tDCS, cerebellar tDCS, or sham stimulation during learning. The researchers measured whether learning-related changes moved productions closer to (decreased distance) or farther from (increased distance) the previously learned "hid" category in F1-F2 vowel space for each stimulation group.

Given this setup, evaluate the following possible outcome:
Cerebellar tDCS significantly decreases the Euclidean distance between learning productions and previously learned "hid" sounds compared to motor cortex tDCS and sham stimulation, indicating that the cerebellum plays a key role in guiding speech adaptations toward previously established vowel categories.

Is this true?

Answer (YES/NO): NO